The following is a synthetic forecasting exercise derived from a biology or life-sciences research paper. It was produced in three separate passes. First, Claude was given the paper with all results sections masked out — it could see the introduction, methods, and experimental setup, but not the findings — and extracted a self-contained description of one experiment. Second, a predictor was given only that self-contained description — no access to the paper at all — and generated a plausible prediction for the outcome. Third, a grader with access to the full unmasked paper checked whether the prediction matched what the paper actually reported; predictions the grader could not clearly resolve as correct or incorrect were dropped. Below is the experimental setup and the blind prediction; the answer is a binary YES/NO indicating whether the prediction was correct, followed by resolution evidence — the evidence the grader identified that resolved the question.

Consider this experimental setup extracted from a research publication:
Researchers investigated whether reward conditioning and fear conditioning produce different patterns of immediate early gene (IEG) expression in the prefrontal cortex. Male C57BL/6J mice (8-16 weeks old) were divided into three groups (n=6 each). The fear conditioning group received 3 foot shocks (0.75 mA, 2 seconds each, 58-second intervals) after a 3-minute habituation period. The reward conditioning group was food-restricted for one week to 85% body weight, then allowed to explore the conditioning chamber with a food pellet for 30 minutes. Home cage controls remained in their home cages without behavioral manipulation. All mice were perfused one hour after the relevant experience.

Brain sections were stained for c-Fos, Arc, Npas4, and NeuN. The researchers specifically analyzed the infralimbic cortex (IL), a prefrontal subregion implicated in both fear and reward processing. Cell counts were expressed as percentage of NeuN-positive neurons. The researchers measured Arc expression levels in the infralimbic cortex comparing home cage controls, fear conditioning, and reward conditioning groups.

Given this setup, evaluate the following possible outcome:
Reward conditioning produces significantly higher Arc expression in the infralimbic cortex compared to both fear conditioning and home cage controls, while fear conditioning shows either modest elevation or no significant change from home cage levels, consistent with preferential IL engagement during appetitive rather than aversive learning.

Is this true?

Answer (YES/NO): NO